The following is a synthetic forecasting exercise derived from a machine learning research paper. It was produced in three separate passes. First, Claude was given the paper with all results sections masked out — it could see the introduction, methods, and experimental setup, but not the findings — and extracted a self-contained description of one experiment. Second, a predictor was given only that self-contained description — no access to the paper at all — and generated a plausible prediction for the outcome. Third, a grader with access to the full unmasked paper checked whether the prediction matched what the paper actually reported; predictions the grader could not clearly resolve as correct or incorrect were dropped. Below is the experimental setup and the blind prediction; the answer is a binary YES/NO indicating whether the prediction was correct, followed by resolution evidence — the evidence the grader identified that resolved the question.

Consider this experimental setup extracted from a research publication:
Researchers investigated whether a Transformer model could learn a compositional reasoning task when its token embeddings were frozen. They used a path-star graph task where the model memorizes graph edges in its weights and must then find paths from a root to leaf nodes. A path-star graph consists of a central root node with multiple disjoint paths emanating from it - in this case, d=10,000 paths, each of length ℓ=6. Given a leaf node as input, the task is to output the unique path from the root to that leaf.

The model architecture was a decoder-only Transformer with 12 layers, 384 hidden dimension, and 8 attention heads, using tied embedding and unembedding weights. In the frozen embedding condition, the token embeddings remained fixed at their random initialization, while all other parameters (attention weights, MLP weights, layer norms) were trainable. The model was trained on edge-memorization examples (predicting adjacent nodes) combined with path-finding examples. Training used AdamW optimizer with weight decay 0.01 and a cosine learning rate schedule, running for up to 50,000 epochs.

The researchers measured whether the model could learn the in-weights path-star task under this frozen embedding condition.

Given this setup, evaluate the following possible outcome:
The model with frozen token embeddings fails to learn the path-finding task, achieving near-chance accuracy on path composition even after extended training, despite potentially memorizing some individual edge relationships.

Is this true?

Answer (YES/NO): YES